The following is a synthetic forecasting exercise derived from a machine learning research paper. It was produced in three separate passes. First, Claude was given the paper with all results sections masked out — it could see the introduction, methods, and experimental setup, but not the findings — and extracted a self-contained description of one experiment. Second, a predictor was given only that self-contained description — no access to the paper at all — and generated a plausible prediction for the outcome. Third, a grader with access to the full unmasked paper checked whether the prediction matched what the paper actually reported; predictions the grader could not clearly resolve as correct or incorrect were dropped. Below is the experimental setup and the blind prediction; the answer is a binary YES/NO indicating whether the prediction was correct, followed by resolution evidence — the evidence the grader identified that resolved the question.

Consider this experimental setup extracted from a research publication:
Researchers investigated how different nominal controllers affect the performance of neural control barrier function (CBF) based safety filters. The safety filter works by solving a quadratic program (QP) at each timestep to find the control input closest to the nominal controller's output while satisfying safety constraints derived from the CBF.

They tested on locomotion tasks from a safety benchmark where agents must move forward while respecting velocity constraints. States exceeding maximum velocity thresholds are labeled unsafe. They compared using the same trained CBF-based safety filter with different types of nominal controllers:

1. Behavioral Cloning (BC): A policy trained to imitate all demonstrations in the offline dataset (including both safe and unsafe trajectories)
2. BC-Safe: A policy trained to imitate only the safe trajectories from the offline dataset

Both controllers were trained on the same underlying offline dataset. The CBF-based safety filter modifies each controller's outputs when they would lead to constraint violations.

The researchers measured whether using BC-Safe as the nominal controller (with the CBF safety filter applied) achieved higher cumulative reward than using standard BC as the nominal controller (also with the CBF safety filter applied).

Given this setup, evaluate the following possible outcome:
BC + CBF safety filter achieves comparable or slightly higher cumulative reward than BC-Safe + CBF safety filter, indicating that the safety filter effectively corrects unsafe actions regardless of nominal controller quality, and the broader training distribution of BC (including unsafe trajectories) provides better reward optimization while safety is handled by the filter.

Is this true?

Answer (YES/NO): NO